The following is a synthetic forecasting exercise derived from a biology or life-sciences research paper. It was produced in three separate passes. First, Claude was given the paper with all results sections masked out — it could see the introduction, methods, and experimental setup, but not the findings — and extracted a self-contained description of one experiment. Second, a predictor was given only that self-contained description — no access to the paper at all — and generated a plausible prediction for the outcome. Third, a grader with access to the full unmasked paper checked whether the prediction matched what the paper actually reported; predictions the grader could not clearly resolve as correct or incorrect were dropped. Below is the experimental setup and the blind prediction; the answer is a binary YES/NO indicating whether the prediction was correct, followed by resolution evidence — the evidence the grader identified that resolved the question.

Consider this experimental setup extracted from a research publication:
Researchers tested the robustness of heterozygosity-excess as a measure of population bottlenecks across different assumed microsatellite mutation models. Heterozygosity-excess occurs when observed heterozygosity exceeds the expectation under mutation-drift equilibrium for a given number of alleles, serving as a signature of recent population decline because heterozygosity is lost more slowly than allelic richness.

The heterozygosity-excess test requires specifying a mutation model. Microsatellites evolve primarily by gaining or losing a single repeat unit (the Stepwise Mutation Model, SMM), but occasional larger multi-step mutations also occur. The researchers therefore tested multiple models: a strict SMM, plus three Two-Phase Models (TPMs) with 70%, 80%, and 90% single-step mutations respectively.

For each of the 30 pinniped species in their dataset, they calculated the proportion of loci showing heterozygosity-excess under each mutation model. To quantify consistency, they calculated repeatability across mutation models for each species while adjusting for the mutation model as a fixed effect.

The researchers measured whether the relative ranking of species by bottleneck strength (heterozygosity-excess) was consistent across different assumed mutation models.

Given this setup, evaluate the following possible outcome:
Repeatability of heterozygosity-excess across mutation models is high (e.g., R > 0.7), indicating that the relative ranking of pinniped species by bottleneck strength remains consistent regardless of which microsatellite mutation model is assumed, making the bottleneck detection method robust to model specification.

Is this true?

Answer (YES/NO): YES